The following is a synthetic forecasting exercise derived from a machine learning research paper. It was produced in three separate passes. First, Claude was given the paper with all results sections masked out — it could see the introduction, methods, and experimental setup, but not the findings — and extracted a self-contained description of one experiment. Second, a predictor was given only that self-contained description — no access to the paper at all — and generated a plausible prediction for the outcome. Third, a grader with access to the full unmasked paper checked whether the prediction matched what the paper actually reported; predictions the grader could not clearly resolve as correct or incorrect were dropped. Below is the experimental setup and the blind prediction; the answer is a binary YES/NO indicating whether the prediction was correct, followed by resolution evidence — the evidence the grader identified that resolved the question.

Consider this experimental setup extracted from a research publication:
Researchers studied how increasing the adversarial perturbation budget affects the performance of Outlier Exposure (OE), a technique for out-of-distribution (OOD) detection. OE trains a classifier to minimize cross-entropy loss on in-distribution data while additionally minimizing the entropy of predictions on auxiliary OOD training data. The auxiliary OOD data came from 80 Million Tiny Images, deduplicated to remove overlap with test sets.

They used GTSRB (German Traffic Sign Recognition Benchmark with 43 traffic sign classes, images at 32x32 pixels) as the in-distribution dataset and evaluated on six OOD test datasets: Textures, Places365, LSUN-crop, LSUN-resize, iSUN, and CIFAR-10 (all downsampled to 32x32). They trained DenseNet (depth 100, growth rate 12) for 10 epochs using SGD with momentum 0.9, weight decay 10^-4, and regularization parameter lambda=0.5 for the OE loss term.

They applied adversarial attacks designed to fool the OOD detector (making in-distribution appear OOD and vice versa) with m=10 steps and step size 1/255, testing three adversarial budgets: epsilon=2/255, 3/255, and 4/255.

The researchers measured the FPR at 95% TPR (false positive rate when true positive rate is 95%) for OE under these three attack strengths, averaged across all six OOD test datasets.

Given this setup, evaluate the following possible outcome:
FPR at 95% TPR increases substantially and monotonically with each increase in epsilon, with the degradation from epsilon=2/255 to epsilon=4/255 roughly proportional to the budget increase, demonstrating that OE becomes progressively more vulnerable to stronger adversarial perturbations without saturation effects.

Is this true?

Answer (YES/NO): NO